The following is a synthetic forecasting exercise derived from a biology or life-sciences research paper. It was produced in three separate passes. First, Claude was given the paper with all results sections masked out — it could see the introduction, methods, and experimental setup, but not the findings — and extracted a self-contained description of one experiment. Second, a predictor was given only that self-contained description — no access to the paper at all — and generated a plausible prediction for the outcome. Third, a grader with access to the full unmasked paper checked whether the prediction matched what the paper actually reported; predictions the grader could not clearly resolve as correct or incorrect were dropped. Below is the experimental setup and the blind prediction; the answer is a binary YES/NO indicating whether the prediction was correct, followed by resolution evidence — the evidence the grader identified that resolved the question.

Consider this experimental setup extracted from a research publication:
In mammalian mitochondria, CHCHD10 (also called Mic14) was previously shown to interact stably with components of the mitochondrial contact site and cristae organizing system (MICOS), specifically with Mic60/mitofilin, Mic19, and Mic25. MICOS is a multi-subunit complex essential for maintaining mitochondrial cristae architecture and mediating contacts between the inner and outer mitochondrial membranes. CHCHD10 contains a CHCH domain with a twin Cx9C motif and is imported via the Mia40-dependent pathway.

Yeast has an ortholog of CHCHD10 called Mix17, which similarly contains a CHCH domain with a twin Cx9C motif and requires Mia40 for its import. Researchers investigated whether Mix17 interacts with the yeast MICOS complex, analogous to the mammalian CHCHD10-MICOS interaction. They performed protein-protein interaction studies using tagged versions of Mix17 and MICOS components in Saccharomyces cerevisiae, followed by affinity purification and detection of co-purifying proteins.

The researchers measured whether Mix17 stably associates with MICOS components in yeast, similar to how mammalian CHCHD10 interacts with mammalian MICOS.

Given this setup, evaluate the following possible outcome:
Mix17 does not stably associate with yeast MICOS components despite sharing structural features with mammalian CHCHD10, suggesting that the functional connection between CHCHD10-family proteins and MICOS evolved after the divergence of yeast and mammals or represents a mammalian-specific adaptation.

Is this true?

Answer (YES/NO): YES